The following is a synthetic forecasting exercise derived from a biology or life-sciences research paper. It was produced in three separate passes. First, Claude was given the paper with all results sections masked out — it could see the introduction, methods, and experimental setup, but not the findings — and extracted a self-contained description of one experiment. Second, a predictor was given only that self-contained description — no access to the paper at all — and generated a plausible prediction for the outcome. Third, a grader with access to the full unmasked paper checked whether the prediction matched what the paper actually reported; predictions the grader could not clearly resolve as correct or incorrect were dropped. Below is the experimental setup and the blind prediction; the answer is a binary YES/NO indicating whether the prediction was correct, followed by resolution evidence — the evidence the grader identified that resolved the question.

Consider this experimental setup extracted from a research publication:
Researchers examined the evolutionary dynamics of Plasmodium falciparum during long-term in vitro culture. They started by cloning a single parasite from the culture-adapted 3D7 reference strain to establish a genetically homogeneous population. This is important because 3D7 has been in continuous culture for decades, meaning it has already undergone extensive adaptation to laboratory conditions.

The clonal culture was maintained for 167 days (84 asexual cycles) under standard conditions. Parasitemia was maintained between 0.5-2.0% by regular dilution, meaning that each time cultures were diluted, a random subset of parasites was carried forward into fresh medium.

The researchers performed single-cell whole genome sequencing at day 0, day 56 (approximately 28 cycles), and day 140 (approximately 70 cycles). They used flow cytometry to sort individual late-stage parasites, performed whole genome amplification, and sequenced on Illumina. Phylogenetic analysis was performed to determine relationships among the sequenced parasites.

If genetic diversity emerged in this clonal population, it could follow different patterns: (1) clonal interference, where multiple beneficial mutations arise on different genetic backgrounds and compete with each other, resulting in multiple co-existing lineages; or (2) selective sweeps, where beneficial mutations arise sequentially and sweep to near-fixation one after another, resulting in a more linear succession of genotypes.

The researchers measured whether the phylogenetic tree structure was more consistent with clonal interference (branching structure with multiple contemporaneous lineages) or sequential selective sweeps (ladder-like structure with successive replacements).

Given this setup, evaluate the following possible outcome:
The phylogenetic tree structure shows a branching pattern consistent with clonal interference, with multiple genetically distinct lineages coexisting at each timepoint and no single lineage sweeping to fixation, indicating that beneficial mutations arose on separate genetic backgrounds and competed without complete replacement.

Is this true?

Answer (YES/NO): YES